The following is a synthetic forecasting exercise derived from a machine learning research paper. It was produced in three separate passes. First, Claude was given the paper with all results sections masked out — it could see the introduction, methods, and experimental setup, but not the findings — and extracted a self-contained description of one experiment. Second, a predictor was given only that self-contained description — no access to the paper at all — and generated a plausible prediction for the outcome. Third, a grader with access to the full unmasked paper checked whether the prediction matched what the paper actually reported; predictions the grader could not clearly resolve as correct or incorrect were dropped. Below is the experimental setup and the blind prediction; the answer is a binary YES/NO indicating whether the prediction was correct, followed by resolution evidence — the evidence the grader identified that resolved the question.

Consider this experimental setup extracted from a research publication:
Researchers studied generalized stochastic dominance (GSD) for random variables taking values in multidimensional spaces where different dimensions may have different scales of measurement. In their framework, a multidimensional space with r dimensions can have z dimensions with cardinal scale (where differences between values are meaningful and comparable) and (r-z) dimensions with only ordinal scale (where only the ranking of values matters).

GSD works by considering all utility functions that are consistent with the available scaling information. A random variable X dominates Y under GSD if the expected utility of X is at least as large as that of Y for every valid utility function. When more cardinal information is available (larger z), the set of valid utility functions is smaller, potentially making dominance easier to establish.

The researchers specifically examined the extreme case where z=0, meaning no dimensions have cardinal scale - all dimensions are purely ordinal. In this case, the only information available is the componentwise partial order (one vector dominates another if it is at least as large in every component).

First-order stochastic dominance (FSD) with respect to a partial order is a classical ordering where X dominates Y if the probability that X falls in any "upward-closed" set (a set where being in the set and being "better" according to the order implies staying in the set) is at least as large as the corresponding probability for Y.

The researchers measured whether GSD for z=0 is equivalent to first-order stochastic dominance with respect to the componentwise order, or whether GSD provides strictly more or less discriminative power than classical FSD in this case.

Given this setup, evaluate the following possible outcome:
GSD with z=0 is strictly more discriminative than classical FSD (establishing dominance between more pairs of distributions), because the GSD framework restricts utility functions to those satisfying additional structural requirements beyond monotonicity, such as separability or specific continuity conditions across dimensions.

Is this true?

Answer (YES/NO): NO